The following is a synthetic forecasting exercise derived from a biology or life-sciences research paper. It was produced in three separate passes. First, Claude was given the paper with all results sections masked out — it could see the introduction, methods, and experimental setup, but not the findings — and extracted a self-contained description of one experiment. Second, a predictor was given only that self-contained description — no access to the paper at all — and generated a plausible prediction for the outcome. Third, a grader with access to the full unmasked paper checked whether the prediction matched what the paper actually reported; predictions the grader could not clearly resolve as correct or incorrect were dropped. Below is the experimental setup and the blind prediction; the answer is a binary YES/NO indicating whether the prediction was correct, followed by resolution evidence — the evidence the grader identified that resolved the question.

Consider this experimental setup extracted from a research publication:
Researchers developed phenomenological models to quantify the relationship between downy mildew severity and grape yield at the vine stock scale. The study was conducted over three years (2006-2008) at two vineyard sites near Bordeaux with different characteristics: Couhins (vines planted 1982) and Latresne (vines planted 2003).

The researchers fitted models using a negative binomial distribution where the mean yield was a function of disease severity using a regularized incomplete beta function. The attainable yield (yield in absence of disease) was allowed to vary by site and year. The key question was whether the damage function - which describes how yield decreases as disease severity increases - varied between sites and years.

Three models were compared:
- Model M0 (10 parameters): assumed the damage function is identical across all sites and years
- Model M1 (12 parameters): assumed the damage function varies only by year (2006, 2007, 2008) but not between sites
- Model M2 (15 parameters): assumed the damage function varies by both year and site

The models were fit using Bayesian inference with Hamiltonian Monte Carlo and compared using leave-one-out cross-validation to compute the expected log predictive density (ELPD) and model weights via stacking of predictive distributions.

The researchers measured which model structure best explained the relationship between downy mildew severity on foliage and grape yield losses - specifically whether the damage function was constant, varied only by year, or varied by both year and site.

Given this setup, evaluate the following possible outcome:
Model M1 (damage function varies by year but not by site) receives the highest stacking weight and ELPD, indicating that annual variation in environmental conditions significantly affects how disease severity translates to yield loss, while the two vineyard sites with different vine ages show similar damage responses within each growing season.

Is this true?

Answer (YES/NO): NO